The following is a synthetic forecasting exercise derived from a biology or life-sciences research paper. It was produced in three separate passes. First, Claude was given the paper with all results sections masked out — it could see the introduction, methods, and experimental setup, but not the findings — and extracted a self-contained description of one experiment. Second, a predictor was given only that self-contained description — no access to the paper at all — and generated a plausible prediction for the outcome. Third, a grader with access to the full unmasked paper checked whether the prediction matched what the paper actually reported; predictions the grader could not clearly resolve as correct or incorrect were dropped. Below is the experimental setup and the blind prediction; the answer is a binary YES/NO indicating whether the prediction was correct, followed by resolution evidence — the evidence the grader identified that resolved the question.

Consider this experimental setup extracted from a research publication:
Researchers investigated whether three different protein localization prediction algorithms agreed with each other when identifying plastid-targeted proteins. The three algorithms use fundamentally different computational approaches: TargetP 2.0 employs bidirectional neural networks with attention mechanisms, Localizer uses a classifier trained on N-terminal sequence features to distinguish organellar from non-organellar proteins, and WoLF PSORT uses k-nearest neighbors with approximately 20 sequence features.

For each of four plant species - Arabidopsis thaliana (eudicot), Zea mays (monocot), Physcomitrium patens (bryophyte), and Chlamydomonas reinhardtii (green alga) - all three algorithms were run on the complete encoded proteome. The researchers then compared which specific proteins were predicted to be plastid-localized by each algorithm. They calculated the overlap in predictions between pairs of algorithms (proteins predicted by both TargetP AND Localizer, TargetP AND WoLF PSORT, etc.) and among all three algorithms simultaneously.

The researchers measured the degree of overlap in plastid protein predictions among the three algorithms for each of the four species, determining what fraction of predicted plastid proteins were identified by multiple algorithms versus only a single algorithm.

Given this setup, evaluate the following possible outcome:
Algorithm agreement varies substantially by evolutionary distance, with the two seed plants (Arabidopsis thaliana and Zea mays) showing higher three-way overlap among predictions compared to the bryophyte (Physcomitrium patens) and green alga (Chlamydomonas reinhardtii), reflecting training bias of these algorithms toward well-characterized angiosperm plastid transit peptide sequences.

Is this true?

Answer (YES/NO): YES